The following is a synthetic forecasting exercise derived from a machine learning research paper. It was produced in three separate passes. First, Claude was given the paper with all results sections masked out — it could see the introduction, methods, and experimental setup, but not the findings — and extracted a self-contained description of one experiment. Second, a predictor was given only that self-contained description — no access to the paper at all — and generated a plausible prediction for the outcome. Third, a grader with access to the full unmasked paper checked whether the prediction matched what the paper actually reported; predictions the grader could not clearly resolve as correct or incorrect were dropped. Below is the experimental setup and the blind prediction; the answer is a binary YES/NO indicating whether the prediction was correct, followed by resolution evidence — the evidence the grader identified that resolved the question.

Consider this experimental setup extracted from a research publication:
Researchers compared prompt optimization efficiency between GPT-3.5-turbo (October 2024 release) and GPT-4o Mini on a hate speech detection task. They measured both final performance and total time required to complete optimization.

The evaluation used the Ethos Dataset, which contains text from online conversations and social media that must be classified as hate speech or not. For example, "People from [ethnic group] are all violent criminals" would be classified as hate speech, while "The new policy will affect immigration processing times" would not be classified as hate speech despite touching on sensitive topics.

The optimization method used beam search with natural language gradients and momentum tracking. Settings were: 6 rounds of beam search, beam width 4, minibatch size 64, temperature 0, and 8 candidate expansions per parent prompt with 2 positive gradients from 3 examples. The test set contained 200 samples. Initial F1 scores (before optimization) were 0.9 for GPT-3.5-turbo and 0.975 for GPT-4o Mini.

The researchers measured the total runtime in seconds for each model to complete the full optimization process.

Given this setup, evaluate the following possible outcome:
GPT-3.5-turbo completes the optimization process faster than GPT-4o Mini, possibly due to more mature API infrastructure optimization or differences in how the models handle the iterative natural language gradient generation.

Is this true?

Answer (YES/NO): YES